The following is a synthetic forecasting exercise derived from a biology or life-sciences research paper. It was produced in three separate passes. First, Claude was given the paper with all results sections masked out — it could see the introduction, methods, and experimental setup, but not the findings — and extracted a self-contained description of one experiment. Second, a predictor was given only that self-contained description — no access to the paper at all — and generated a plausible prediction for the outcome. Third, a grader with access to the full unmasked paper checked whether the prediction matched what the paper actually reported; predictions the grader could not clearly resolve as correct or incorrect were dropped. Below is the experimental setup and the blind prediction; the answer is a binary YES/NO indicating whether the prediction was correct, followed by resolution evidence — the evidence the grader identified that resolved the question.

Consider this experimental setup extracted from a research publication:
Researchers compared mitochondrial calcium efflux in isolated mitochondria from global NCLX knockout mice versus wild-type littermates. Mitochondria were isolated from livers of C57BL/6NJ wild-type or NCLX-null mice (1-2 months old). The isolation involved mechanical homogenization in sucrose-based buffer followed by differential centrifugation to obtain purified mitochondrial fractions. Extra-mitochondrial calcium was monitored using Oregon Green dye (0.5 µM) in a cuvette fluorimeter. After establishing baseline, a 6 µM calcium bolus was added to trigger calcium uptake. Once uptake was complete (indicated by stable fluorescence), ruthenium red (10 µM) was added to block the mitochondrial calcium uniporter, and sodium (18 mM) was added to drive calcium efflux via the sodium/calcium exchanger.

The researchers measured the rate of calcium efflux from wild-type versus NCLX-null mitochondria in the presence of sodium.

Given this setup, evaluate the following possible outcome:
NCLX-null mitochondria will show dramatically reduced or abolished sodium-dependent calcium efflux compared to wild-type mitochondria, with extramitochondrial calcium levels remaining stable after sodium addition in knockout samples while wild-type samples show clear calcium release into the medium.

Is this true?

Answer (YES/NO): YES